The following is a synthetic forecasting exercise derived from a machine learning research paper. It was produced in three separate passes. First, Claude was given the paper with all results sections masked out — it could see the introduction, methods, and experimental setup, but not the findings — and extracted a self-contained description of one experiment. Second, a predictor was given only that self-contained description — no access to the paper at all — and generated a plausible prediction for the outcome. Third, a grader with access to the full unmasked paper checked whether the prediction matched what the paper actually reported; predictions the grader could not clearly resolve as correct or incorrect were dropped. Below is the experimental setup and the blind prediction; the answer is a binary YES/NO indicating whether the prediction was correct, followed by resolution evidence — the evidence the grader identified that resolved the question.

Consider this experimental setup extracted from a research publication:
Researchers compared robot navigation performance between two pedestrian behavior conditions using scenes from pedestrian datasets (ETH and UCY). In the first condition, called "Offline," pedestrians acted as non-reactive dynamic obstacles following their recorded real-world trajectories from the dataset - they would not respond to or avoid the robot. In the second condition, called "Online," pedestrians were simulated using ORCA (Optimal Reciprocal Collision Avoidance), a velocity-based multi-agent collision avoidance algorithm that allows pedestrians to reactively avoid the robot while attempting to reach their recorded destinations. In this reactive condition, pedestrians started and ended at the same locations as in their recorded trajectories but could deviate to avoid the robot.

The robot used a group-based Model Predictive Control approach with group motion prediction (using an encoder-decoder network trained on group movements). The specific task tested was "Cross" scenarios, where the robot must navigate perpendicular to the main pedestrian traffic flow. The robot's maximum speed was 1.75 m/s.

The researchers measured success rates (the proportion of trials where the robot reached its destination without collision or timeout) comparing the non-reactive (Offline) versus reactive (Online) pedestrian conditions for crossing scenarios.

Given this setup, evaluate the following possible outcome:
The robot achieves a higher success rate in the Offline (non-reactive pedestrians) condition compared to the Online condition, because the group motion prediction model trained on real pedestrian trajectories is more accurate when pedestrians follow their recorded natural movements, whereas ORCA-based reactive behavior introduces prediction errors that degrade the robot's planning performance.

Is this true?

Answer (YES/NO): NO